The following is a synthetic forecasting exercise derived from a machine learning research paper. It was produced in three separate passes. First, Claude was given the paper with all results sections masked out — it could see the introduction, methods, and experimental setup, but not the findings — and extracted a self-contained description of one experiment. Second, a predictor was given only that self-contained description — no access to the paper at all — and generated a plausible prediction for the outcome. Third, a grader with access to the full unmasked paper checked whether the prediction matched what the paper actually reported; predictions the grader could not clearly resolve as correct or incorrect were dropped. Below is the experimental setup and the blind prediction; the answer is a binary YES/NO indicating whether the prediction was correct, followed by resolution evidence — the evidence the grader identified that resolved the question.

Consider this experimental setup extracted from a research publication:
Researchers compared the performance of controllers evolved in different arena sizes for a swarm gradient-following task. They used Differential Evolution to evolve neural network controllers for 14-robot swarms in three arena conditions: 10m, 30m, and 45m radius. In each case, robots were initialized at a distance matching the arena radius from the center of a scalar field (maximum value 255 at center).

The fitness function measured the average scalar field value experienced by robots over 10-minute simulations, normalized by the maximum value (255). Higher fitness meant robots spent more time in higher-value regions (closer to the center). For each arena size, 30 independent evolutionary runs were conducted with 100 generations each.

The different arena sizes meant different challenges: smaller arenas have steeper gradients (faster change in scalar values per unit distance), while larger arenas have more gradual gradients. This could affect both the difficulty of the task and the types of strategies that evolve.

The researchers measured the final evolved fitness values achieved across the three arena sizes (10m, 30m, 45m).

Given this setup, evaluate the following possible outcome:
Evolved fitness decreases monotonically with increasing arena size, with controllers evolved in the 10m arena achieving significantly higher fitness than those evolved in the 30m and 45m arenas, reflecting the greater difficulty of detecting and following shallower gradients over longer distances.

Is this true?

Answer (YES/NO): YES